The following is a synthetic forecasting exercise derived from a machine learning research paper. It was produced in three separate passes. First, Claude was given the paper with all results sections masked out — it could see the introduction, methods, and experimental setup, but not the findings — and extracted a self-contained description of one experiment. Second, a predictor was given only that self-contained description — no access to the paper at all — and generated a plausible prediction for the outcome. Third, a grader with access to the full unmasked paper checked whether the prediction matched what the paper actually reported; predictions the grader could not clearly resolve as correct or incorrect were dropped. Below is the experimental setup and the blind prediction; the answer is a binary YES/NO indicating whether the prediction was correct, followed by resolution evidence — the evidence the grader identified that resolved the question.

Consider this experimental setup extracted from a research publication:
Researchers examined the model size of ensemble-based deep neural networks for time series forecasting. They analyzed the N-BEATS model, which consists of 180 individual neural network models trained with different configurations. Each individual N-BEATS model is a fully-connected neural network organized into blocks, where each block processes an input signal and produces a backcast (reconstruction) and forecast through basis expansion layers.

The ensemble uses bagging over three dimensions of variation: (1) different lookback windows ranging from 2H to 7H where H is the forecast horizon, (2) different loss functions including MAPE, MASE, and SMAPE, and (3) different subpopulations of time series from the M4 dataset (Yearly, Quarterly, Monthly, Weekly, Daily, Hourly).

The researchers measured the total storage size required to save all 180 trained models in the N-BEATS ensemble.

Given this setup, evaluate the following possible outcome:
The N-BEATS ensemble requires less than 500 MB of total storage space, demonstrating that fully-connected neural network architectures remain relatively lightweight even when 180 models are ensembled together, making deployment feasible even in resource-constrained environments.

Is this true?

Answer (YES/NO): NO